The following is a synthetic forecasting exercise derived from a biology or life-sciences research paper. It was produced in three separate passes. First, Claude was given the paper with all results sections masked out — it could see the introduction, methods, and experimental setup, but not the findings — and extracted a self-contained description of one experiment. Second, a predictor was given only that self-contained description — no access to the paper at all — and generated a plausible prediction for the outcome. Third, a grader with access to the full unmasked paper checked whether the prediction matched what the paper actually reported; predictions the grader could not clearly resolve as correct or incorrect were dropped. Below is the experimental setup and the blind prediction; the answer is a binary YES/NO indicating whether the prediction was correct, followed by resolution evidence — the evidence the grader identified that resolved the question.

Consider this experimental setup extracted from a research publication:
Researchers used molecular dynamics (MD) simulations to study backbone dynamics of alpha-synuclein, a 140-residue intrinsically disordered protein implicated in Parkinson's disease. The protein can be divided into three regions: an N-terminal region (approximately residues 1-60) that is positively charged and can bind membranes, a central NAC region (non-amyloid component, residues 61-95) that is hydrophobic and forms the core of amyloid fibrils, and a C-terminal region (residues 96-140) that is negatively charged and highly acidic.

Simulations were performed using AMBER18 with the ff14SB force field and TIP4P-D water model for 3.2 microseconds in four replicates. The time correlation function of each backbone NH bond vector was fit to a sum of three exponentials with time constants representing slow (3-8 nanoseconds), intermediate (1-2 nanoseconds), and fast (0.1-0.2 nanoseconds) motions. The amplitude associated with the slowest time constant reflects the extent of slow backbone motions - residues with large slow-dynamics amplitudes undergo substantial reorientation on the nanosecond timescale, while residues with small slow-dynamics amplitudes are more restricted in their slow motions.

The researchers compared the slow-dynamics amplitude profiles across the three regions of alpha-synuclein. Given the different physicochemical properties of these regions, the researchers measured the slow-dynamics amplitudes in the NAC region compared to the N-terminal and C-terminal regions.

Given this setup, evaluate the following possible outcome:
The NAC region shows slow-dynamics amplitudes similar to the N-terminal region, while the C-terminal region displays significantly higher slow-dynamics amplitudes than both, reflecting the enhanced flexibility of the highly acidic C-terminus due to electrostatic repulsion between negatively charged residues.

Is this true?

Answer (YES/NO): NO